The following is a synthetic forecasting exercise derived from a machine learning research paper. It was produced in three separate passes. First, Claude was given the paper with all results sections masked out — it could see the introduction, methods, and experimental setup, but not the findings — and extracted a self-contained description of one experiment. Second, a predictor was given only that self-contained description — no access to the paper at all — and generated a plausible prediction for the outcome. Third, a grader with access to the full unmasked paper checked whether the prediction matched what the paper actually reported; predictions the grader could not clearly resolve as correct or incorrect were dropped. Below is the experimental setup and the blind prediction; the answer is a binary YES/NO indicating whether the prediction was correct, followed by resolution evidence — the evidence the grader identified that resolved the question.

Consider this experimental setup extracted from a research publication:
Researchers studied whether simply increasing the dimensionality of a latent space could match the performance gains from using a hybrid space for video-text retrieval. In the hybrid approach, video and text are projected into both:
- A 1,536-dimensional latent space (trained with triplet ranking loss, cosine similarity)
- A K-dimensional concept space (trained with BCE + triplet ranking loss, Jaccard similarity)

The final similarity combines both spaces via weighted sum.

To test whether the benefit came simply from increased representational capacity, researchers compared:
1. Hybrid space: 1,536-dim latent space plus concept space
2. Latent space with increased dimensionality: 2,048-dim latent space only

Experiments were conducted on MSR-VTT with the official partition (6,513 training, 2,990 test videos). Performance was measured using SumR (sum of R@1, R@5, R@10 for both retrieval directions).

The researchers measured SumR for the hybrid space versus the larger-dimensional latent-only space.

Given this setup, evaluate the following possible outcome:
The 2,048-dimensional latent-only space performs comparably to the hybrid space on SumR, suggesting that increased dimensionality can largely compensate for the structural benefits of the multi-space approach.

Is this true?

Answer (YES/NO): NO